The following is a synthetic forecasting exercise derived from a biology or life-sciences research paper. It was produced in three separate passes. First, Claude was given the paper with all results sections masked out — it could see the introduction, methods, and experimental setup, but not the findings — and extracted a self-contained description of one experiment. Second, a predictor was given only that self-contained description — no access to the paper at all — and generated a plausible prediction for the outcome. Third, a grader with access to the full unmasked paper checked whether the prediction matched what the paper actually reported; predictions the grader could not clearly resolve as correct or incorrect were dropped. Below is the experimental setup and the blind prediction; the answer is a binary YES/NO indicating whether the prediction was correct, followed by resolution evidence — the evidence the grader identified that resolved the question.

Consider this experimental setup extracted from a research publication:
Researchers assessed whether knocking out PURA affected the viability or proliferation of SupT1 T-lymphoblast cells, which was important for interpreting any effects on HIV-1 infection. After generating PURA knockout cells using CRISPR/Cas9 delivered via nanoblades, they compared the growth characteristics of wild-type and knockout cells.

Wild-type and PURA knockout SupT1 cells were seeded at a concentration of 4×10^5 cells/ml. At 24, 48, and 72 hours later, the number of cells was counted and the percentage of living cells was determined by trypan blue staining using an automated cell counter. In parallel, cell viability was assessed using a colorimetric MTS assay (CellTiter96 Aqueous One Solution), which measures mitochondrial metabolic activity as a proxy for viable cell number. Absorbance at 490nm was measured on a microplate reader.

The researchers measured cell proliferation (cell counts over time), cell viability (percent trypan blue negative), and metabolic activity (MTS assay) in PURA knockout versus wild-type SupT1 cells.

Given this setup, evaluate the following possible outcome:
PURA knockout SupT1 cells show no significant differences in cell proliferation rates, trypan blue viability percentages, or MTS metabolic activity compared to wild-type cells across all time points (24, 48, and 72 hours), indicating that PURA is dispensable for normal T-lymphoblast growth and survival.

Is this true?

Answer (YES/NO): YES